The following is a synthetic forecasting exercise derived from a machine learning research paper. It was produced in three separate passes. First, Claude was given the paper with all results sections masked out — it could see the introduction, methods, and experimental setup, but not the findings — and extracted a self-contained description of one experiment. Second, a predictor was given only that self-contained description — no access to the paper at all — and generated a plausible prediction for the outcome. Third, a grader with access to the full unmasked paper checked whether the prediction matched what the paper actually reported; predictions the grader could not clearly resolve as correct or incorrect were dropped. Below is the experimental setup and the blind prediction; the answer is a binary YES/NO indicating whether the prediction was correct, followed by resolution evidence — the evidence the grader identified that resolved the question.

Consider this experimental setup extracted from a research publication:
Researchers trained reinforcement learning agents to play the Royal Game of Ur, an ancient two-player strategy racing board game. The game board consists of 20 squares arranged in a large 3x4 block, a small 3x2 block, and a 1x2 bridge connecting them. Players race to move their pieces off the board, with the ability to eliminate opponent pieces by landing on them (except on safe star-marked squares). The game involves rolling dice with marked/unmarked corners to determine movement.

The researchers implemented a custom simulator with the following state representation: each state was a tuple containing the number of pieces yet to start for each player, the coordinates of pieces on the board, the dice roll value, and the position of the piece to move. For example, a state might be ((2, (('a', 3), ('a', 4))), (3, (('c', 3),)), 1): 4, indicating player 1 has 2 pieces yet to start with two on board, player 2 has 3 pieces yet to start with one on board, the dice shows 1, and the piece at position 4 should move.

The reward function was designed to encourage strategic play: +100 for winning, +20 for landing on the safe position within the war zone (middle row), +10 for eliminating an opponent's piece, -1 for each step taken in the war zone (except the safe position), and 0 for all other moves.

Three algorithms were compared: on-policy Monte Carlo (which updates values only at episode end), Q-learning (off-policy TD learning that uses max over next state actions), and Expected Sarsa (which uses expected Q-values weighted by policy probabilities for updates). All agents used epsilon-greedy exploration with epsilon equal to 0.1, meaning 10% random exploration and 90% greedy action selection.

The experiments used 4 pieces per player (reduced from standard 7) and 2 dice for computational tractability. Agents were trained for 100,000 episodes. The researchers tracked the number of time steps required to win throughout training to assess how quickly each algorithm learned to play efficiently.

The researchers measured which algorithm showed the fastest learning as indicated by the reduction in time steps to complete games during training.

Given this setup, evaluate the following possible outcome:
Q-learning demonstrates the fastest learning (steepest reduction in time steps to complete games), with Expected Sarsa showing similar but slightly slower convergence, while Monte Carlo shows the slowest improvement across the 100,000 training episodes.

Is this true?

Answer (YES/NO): NO